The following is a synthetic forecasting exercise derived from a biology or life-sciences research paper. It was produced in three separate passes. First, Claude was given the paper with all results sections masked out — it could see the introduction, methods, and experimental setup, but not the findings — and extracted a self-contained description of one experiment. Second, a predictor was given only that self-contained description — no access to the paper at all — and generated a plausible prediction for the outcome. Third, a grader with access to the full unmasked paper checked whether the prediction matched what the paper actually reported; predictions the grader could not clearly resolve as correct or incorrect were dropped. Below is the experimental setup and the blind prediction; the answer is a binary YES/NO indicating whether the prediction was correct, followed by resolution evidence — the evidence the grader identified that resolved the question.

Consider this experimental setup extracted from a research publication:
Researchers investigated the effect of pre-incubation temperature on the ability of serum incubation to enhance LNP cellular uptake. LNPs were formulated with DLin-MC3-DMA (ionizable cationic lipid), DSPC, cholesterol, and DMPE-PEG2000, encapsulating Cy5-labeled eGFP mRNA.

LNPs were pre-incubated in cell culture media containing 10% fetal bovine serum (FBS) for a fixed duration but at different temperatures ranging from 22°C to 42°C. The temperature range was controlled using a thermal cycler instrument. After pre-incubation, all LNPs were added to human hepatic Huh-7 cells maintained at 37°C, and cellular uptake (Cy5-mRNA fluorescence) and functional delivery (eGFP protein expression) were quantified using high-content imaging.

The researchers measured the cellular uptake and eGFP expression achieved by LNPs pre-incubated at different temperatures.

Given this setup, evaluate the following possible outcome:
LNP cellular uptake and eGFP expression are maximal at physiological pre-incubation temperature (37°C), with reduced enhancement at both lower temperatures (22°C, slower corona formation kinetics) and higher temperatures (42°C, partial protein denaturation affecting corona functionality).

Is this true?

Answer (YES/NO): NO